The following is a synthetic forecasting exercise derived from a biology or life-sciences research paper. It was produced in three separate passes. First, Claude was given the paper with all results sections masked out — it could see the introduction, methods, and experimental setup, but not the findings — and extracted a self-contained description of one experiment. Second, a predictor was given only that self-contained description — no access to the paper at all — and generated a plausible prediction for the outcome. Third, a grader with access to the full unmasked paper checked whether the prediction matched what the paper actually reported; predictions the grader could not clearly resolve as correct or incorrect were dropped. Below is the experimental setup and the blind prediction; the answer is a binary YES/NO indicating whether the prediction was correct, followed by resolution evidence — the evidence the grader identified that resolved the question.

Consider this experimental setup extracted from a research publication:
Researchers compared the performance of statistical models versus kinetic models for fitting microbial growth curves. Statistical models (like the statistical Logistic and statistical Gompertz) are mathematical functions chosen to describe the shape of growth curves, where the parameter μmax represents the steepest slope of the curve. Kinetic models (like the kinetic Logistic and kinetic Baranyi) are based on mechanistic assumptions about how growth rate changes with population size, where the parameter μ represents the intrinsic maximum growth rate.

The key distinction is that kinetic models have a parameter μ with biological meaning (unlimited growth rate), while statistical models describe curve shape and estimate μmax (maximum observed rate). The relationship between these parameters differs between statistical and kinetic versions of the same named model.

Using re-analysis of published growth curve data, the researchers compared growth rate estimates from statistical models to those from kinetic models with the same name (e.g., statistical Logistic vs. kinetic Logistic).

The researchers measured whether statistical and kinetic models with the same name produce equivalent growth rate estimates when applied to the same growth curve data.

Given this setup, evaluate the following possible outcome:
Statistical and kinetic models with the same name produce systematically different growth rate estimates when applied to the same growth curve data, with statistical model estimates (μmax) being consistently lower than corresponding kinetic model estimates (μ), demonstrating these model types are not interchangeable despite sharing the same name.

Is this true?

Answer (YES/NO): NO